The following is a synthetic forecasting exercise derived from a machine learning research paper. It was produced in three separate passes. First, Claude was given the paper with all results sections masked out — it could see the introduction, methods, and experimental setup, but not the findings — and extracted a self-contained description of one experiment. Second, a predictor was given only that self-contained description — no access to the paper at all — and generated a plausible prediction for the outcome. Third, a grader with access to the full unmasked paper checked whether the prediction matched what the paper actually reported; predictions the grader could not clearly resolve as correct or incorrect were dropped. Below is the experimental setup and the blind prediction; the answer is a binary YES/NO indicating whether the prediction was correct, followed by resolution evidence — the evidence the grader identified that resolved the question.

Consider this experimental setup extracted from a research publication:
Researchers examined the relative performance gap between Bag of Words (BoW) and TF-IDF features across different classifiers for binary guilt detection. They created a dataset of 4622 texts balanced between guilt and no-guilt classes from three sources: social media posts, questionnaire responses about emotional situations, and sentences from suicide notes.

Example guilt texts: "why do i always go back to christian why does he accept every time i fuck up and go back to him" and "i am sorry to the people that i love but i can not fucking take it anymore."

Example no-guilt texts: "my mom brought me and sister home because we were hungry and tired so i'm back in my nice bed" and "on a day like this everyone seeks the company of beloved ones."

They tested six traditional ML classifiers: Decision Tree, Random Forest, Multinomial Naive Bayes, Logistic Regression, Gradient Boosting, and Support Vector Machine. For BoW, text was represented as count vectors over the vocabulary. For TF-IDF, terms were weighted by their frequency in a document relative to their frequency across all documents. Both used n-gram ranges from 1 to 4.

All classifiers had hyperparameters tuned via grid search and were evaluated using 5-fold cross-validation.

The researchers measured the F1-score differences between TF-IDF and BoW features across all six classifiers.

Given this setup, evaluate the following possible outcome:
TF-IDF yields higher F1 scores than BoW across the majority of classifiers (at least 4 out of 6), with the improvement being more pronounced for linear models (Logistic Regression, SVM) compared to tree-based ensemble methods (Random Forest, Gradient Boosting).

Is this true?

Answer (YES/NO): NO